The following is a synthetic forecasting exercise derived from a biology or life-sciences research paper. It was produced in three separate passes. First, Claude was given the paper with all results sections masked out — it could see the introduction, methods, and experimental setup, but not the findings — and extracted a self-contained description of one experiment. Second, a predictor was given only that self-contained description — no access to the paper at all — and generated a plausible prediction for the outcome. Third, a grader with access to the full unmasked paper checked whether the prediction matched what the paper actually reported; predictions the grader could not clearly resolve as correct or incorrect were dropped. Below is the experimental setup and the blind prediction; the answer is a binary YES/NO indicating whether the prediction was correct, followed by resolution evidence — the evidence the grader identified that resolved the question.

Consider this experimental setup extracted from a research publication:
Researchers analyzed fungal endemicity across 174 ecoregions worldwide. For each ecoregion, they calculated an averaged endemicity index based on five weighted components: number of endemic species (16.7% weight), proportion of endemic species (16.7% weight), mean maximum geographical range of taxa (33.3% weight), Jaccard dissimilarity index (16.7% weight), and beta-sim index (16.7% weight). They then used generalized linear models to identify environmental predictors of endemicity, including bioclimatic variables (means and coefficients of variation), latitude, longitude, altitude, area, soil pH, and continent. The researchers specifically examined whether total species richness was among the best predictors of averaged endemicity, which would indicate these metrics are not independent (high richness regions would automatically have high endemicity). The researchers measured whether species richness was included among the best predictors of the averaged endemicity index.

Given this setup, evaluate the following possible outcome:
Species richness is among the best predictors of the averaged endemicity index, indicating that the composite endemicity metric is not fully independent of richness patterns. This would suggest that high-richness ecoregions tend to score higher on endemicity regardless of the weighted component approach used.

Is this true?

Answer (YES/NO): NO